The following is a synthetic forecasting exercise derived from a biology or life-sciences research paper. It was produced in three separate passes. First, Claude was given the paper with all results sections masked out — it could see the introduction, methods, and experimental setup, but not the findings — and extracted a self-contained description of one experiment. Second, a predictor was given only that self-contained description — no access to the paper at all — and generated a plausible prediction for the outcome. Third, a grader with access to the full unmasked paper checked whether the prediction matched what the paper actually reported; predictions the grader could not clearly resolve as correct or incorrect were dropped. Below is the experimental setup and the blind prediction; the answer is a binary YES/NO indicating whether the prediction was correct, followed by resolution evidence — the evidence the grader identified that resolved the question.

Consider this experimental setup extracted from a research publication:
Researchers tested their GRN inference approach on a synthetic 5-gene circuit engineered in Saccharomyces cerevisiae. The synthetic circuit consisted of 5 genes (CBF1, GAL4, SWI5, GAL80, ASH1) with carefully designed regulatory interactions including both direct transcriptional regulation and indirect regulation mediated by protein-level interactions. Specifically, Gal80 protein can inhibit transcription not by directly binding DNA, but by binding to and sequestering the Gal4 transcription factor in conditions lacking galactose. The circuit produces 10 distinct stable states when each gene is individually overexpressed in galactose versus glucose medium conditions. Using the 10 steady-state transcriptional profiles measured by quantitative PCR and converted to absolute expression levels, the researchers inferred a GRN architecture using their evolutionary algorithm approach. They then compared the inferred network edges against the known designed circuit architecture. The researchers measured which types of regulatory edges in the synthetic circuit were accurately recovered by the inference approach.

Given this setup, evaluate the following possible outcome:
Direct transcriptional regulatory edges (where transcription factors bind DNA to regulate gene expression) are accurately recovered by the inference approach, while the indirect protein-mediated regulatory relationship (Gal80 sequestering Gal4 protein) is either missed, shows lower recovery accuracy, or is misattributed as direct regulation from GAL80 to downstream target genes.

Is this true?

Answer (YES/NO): YES